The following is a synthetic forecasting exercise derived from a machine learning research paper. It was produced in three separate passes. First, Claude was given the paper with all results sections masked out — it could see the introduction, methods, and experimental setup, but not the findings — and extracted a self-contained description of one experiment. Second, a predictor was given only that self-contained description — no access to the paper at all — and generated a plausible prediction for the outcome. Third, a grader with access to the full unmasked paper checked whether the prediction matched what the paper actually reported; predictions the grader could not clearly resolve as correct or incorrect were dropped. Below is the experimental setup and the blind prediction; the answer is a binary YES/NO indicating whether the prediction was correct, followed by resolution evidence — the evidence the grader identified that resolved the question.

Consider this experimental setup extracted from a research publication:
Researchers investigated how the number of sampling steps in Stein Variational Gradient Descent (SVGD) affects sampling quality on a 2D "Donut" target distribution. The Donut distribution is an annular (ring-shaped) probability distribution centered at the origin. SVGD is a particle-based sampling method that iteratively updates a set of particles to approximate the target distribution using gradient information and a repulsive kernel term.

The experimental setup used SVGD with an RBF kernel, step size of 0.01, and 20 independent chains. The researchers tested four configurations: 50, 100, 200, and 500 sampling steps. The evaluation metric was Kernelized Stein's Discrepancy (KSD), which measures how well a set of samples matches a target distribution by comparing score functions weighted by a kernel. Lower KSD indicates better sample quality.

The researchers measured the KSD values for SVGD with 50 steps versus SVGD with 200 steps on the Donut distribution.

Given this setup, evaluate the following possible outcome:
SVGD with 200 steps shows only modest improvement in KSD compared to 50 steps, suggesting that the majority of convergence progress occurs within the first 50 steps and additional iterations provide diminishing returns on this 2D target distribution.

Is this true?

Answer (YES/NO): NO